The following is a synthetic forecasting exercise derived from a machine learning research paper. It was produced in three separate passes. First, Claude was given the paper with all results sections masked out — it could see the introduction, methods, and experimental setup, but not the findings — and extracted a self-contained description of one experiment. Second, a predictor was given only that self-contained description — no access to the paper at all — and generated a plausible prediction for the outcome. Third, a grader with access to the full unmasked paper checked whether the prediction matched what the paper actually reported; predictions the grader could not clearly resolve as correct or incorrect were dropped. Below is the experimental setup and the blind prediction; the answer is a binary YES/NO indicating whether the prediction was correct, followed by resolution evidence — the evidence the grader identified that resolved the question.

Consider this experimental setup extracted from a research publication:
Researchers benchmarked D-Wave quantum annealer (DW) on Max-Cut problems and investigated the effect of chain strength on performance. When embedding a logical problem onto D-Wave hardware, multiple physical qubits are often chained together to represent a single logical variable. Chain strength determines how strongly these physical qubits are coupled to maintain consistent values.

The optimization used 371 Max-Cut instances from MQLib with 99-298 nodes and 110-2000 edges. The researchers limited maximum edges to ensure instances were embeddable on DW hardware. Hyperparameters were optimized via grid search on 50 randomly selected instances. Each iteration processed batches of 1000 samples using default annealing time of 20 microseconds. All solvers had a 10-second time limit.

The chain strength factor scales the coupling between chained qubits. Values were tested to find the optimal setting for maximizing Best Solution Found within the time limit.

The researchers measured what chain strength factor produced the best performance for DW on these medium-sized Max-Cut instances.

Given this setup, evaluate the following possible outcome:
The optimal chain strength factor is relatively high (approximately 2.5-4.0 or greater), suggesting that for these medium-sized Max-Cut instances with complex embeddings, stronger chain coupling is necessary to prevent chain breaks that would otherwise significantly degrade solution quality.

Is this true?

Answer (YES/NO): NO